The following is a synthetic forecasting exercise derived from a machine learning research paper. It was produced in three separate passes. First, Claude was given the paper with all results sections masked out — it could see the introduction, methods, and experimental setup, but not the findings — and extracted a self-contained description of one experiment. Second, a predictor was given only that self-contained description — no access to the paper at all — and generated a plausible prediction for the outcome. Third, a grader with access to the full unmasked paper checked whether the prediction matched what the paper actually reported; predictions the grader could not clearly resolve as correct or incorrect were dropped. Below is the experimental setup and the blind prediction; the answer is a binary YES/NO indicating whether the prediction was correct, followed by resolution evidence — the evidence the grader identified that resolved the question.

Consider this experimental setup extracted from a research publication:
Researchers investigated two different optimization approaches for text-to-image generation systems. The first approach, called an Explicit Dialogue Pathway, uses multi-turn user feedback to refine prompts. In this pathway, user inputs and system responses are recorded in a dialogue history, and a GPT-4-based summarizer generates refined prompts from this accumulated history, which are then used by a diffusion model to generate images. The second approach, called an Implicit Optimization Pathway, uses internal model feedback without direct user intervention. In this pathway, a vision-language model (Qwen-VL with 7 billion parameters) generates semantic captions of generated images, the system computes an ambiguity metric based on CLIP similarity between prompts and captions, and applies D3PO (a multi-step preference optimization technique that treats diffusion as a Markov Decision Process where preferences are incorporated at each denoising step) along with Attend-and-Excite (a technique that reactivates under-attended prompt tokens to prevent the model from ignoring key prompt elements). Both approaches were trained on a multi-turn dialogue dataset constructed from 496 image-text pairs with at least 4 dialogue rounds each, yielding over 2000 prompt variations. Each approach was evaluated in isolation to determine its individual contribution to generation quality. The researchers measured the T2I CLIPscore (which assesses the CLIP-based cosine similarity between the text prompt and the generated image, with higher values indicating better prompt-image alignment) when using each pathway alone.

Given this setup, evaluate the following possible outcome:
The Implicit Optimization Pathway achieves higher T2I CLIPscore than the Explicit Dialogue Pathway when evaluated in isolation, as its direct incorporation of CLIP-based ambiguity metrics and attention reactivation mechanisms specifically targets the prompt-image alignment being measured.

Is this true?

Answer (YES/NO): NO